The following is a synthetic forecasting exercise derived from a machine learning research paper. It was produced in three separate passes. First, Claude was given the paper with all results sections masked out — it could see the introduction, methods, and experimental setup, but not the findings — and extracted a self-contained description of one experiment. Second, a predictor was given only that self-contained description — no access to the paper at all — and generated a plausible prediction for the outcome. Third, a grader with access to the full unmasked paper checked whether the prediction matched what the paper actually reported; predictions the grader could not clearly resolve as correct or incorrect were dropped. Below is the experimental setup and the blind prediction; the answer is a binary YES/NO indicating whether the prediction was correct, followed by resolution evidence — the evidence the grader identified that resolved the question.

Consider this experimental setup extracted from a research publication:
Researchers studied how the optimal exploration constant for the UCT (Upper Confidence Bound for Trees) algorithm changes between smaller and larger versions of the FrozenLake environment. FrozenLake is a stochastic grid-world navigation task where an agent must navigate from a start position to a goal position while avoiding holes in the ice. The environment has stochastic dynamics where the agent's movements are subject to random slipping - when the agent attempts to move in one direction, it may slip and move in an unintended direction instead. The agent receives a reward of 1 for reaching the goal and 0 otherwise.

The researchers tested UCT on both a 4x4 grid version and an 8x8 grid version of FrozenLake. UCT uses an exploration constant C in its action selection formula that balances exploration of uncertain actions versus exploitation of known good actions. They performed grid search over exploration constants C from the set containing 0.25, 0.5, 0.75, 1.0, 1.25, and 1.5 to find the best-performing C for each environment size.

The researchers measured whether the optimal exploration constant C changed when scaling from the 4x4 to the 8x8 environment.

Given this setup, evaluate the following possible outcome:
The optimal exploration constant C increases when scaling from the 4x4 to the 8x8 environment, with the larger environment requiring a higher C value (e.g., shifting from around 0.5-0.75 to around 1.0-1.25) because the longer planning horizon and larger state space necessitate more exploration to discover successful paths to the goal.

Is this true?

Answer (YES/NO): NO